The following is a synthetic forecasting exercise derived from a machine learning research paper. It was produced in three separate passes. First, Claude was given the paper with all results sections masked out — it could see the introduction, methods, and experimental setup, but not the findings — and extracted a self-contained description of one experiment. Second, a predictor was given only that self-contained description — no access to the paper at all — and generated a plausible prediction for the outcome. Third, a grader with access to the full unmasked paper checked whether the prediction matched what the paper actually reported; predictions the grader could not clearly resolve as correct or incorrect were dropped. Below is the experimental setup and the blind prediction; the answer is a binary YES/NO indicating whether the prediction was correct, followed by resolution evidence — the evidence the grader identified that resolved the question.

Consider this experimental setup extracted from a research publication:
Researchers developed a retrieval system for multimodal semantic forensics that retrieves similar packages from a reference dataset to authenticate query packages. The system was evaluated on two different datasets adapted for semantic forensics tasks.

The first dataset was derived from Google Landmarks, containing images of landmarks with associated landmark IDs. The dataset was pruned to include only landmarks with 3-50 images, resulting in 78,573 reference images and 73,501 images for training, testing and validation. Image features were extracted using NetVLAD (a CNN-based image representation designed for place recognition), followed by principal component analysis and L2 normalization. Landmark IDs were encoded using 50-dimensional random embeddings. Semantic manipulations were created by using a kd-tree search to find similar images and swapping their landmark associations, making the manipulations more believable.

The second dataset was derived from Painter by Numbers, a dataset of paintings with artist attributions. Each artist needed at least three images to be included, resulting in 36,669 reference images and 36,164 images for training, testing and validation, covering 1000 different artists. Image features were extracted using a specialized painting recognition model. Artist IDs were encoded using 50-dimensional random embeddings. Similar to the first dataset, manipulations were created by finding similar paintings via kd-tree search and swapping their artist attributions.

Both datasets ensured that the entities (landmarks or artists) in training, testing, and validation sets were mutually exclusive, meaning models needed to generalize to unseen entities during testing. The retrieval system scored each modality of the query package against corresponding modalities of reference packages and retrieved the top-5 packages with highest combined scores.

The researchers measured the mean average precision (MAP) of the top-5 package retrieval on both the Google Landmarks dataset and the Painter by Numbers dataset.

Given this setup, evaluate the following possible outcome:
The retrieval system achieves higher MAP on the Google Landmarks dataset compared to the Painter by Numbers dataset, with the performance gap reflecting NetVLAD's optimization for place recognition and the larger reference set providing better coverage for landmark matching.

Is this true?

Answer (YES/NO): YES